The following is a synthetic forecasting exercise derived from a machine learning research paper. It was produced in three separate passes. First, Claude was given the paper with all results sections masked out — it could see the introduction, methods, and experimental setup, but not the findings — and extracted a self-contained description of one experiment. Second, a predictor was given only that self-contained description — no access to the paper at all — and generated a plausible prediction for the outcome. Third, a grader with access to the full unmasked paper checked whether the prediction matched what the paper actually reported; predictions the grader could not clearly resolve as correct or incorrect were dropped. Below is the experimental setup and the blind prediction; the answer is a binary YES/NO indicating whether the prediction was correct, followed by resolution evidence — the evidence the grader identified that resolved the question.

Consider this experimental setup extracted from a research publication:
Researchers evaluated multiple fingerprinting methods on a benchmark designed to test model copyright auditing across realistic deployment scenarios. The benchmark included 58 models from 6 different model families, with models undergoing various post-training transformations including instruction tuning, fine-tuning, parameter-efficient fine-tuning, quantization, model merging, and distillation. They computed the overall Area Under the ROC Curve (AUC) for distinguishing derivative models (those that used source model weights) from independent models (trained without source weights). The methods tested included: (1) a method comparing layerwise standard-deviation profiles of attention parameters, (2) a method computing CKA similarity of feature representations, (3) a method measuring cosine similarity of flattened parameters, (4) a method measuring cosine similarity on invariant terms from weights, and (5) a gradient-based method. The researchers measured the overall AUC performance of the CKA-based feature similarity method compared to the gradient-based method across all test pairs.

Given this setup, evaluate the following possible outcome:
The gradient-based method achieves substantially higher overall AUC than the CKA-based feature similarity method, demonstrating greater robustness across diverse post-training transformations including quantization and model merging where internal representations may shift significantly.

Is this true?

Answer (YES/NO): NO